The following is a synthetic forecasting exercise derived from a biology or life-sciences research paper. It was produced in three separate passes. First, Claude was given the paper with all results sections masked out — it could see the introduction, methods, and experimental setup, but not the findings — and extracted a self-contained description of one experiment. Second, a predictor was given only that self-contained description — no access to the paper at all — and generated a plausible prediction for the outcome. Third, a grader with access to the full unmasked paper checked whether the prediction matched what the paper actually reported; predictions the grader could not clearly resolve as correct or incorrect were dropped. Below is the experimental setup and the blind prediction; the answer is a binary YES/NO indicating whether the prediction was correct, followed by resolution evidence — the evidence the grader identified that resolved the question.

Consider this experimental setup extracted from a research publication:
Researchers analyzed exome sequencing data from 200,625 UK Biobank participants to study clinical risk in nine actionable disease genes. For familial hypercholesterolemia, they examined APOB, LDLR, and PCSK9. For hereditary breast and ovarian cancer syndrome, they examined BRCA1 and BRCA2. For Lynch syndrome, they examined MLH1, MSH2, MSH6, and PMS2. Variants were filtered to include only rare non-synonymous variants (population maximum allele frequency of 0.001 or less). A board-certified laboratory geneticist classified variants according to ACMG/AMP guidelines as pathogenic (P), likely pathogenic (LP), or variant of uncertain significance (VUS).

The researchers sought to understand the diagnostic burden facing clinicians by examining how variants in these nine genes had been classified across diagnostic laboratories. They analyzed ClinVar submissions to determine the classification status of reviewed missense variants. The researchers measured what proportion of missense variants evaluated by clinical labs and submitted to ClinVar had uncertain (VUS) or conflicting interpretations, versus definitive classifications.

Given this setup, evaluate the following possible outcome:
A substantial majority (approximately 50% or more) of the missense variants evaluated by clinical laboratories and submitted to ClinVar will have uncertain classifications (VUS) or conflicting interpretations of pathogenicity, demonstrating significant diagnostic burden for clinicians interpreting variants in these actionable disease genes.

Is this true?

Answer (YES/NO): YES